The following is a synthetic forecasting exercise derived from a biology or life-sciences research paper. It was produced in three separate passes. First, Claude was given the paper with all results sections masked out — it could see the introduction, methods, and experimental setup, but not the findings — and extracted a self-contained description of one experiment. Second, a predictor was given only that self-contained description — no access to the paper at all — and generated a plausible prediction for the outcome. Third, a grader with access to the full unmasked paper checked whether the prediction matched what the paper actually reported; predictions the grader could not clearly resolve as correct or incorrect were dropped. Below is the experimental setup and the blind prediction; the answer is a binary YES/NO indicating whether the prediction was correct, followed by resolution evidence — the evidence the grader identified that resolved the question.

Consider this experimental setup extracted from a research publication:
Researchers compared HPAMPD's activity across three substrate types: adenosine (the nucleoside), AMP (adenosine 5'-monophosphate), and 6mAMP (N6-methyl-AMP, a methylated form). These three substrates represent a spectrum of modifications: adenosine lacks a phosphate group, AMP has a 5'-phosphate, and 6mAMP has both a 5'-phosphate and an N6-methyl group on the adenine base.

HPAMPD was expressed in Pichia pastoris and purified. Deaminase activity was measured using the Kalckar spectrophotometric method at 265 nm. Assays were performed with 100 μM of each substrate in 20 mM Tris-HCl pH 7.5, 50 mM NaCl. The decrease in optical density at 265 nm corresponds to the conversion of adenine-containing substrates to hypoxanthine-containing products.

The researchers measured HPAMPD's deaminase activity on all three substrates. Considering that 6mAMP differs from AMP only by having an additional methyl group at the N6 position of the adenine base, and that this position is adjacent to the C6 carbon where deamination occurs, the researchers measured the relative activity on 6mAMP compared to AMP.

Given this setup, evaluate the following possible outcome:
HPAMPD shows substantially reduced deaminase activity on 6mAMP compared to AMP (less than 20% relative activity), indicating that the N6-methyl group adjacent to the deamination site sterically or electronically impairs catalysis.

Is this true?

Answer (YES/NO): YES